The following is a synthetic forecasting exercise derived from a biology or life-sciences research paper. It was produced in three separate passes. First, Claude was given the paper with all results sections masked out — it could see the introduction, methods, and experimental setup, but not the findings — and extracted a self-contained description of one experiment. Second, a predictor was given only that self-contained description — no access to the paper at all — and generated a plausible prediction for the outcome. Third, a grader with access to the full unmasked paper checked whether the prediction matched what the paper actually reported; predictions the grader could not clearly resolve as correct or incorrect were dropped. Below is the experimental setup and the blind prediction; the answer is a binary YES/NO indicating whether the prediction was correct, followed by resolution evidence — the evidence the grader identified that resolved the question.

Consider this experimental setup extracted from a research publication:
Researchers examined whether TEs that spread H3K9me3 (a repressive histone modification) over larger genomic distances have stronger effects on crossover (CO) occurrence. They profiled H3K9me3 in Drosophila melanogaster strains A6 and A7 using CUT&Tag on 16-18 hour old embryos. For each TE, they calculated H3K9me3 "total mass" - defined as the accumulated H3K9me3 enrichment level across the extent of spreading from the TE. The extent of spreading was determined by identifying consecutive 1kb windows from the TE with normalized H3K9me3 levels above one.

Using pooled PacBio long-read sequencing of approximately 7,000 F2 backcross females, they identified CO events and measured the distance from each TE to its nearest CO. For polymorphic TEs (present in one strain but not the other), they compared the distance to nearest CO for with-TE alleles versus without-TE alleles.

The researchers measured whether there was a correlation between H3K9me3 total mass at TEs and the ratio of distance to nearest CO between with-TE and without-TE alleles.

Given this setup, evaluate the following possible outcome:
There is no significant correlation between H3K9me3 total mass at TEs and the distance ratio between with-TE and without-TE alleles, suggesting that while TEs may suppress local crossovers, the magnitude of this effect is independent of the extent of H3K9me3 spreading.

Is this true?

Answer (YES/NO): NO